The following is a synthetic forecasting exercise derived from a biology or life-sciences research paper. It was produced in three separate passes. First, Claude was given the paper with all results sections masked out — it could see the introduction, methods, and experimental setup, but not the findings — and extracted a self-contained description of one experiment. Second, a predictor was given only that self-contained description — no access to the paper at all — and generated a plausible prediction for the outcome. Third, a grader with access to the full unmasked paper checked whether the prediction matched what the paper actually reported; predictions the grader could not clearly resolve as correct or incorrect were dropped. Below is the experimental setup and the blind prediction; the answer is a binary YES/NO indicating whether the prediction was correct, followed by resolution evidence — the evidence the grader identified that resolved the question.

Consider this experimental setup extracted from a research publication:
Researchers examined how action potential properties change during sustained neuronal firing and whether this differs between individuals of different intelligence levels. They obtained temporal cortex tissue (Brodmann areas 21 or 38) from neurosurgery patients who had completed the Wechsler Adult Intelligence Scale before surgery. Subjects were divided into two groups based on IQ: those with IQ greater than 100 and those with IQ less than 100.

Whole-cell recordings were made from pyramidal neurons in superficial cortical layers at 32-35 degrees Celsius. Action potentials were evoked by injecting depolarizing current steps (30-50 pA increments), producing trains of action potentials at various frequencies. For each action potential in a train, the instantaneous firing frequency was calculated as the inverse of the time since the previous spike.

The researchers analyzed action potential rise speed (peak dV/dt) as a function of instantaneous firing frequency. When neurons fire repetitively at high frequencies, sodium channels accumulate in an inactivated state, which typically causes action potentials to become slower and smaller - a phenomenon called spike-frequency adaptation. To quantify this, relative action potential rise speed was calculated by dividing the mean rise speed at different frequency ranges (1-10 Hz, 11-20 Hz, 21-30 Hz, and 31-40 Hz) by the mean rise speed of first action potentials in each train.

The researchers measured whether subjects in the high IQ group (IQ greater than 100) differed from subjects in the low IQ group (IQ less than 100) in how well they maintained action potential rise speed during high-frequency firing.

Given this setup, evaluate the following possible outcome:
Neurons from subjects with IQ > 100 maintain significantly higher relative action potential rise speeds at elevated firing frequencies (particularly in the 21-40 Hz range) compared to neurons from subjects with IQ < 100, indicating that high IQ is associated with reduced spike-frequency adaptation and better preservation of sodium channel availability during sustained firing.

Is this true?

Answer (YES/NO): YES